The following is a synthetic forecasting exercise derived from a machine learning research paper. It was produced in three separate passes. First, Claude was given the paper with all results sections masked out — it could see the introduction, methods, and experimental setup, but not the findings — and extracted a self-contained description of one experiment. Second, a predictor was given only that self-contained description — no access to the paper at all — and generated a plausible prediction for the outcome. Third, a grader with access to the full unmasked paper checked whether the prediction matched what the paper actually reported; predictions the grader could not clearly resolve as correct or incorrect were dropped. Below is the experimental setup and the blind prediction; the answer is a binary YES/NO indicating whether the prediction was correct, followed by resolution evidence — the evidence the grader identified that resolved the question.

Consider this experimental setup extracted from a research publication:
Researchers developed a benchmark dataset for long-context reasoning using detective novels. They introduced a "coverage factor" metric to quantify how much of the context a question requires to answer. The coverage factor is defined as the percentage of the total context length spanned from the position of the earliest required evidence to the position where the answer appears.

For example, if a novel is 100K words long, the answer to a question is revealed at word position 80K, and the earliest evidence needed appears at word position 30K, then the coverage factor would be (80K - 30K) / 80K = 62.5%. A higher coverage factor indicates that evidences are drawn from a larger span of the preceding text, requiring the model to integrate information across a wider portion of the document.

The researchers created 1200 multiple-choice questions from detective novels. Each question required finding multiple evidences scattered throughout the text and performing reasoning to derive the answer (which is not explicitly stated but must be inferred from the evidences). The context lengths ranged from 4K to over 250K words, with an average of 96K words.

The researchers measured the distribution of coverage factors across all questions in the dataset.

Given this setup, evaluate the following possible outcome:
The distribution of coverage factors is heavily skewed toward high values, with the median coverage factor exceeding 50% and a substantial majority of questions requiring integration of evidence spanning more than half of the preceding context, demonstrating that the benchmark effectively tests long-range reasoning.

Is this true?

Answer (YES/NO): NO